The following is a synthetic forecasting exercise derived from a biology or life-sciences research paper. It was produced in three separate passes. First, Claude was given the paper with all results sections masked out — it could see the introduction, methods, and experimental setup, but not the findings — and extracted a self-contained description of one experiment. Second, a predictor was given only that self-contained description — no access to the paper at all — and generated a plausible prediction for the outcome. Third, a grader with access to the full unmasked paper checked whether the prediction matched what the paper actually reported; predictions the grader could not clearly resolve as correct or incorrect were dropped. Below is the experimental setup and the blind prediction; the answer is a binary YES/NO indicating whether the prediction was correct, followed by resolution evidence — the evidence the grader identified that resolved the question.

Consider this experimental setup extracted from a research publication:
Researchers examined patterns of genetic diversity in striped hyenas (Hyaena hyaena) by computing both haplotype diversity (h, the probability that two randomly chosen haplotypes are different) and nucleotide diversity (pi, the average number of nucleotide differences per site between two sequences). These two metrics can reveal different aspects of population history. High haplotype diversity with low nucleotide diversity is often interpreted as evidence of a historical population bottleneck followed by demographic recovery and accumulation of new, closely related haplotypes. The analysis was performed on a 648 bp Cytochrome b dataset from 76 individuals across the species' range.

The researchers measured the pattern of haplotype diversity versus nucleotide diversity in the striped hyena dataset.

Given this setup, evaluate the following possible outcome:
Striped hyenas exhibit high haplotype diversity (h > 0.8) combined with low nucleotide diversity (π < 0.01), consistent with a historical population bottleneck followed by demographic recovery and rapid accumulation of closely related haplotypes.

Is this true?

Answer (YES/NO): NO